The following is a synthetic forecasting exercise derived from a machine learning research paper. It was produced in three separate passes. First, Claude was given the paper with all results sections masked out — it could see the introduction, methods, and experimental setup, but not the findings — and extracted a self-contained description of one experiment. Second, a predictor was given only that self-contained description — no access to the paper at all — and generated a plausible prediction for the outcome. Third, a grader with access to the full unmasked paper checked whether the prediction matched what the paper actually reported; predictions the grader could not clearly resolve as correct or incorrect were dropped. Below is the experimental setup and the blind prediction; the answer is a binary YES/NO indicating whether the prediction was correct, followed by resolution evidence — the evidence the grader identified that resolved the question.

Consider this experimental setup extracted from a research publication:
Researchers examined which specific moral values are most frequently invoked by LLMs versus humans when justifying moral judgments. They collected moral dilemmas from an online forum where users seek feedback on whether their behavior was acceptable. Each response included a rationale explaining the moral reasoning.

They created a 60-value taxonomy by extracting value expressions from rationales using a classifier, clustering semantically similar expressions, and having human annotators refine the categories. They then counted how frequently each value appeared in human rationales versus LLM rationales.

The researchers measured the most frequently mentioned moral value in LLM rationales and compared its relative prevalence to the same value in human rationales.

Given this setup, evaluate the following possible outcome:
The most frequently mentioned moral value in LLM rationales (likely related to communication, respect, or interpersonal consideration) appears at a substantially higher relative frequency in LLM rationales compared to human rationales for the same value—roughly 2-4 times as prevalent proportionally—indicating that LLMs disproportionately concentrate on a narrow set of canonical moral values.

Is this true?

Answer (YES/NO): NO